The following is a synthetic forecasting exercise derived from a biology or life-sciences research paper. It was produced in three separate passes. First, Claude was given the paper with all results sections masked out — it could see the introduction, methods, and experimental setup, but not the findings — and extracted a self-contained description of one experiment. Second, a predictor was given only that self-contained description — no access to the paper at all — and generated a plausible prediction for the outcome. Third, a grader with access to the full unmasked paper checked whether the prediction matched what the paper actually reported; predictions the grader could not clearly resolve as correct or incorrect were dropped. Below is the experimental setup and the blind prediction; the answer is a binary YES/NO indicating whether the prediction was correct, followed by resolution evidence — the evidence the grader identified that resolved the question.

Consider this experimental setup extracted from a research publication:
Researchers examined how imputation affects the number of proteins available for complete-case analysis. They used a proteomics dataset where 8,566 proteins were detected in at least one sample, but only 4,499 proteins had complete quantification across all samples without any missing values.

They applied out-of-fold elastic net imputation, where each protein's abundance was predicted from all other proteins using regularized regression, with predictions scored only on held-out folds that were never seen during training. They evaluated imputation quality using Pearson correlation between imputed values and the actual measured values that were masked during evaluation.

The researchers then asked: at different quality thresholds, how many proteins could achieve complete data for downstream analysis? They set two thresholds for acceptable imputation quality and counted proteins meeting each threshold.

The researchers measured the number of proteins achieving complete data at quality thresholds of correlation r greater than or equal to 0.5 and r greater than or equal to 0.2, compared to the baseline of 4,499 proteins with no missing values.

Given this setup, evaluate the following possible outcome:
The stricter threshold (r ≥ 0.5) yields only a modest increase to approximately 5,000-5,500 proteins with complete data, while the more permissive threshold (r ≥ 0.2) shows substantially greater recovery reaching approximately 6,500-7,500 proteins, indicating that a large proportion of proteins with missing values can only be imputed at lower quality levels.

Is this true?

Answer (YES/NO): NO